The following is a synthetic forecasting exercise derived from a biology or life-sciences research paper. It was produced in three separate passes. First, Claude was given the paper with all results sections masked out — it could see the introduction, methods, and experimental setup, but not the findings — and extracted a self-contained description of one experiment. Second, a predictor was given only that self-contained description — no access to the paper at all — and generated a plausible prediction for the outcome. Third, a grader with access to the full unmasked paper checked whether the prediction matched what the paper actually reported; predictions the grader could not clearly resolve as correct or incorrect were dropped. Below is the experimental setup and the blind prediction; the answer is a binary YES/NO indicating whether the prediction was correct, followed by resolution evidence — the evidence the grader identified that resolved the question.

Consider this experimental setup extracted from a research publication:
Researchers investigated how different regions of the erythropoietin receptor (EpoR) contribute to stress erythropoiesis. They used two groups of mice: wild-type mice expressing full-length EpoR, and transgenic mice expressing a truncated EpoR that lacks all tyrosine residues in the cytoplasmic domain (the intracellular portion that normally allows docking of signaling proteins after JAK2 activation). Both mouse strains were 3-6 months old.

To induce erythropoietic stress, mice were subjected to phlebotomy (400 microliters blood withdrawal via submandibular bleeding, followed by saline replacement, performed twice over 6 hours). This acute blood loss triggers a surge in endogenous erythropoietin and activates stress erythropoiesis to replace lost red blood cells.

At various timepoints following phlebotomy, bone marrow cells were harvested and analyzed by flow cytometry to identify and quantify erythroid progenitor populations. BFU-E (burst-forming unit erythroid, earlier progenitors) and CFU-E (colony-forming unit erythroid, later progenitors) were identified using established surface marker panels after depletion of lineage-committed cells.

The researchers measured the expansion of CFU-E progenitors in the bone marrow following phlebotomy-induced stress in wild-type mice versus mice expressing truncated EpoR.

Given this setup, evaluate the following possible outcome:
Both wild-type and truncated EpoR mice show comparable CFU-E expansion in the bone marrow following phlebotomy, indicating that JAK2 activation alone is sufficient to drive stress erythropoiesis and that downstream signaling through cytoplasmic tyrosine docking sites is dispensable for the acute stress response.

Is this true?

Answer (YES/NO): NO